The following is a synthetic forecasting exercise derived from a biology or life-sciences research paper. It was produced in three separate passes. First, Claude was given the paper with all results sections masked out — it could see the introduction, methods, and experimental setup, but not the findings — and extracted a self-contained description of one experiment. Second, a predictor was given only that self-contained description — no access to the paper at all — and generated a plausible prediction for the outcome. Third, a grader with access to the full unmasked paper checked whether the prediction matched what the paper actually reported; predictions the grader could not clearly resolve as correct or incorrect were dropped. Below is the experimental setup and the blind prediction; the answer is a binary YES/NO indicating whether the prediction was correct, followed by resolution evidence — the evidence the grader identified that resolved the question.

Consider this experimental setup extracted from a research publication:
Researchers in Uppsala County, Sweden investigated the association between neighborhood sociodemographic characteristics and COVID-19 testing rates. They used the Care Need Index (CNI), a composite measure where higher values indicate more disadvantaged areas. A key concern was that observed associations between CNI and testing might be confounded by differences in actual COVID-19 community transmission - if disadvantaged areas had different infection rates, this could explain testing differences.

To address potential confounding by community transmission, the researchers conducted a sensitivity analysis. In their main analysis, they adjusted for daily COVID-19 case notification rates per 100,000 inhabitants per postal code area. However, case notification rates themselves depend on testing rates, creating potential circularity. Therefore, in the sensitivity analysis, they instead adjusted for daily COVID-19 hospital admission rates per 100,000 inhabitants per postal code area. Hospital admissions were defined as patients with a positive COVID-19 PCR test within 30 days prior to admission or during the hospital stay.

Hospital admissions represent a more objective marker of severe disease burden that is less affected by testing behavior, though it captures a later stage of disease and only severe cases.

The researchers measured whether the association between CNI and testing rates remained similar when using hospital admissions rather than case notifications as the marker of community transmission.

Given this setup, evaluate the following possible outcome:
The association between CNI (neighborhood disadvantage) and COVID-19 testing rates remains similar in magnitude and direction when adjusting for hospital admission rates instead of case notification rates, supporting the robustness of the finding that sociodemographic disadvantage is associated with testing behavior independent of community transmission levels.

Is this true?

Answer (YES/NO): YES